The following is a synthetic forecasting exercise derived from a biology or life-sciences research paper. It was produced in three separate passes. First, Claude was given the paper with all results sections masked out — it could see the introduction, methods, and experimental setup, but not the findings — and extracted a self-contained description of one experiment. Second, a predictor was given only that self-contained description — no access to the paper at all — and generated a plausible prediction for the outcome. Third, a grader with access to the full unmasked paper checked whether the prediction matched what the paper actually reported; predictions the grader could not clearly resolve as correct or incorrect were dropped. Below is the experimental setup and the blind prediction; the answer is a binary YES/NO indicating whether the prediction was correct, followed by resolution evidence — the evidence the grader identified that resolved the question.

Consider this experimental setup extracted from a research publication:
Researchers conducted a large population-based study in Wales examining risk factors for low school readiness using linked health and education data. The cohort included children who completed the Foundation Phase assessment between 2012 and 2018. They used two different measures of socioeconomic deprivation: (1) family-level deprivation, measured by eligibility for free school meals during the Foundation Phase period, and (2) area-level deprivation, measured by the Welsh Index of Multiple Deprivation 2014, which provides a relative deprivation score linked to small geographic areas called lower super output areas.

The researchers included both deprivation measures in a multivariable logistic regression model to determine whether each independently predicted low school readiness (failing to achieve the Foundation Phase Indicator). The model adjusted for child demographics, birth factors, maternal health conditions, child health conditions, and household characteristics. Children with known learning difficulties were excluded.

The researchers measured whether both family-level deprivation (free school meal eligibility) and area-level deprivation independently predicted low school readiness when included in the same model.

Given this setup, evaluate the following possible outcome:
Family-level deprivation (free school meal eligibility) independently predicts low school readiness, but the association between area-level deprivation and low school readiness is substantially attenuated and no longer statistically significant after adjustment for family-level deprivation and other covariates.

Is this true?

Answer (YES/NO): NO